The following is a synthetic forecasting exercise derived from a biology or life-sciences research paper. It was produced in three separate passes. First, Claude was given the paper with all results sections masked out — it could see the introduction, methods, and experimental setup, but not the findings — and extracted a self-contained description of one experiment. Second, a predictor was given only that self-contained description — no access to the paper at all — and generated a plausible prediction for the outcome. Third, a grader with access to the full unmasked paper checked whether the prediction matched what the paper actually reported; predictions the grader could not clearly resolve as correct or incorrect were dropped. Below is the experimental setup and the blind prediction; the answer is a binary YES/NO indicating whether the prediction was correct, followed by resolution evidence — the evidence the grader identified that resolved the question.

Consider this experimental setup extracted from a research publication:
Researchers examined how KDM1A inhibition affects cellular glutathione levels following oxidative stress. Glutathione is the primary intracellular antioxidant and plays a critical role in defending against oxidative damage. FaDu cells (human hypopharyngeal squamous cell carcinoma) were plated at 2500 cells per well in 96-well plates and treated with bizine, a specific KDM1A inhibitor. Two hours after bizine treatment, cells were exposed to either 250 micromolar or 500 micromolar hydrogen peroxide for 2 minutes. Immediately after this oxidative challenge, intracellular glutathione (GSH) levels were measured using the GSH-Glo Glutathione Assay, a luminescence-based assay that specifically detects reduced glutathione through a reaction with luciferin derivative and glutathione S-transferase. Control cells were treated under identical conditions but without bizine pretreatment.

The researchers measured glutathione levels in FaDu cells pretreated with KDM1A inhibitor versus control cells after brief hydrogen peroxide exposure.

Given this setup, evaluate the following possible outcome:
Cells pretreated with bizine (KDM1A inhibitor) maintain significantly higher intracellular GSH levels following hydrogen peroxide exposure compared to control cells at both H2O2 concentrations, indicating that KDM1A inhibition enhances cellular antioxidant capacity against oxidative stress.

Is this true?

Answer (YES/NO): NO